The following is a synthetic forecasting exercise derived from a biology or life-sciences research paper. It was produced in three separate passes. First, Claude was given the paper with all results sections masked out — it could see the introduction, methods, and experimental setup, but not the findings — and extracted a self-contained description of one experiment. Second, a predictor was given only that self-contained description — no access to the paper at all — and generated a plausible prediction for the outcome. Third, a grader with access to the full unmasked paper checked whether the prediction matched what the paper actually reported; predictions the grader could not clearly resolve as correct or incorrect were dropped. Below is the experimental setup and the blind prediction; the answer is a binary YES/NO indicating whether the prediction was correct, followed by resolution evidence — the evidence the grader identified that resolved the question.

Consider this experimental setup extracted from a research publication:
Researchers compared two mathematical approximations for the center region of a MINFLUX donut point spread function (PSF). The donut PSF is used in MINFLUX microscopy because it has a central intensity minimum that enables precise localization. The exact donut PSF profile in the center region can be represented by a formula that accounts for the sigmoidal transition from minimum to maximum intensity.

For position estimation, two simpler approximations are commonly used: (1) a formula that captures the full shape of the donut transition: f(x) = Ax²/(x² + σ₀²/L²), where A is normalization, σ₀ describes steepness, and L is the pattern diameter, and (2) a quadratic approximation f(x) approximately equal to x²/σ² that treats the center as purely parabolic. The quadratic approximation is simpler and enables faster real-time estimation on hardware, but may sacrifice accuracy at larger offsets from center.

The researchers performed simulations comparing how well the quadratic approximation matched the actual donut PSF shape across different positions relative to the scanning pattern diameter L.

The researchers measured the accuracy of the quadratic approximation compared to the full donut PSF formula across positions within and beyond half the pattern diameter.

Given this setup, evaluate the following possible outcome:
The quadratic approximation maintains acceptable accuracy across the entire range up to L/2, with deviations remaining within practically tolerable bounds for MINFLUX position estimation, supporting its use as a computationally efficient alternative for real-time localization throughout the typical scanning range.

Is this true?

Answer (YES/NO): YES